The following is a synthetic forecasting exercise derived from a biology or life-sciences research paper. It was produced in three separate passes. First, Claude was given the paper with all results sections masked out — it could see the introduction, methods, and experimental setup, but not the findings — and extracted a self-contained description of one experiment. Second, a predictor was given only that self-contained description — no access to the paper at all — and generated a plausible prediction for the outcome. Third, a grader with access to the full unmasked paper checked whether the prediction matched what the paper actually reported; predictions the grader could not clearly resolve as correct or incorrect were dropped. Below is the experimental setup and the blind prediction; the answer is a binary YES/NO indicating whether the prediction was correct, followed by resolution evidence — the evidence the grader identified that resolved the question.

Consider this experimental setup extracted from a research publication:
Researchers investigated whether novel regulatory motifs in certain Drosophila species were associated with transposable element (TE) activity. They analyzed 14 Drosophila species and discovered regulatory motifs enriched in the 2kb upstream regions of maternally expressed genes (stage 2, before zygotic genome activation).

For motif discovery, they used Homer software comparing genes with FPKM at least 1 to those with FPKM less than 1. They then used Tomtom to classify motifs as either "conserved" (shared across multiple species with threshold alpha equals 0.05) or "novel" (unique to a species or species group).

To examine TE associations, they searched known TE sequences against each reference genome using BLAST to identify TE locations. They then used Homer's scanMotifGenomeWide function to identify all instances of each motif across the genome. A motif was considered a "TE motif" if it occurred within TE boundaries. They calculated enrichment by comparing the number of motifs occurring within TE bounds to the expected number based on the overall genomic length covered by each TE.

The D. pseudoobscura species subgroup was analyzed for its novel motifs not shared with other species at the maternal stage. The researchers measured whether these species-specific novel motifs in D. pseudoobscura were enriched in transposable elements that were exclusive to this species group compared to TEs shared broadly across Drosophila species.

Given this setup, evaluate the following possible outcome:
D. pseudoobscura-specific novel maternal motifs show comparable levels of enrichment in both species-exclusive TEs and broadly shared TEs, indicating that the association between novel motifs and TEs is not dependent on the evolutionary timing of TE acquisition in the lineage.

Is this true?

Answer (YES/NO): NO